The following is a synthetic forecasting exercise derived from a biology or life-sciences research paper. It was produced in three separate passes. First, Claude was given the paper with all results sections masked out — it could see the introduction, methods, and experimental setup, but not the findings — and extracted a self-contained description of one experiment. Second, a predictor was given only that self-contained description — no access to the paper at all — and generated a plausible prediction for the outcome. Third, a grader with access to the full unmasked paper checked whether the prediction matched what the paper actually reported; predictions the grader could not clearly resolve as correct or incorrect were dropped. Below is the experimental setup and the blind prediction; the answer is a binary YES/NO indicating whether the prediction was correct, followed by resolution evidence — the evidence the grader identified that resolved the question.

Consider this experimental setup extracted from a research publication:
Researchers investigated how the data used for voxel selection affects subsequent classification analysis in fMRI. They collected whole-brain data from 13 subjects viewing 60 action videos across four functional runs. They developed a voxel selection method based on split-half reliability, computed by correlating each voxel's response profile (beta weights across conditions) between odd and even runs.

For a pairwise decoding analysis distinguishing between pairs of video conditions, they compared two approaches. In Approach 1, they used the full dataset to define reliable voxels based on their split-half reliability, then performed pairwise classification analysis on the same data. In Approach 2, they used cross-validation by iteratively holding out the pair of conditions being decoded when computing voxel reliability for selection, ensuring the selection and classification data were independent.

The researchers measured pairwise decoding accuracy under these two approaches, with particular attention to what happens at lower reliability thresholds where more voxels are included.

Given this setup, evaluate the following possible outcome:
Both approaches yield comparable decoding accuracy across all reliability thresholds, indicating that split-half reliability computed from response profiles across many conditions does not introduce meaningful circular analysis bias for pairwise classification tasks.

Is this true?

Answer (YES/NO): NO